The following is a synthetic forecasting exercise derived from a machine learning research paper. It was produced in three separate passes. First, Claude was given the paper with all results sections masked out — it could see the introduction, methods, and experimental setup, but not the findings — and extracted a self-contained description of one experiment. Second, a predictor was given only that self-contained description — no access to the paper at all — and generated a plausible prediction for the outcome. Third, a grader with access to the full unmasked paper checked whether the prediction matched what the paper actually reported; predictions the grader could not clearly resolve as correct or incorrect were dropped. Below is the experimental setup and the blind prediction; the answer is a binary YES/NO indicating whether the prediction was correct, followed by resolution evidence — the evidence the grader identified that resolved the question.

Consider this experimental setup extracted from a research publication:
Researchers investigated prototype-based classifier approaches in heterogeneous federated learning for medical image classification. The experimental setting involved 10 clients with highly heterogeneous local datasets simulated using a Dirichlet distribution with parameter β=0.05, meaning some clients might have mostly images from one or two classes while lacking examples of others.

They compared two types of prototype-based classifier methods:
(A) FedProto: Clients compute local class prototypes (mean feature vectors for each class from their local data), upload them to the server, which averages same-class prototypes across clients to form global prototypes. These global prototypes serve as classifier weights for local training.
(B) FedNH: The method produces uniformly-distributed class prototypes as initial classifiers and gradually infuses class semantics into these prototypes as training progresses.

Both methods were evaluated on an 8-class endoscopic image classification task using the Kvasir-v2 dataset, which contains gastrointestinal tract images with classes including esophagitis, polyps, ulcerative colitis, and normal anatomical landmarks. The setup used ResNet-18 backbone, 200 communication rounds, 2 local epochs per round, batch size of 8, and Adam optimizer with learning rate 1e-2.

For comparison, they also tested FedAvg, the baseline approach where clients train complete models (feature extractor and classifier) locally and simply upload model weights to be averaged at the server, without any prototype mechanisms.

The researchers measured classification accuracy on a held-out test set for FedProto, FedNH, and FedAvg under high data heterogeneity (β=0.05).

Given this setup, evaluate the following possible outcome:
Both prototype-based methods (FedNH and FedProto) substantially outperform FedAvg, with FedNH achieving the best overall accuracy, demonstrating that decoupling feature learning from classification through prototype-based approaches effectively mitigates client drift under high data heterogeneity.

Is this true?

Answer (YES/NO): NO